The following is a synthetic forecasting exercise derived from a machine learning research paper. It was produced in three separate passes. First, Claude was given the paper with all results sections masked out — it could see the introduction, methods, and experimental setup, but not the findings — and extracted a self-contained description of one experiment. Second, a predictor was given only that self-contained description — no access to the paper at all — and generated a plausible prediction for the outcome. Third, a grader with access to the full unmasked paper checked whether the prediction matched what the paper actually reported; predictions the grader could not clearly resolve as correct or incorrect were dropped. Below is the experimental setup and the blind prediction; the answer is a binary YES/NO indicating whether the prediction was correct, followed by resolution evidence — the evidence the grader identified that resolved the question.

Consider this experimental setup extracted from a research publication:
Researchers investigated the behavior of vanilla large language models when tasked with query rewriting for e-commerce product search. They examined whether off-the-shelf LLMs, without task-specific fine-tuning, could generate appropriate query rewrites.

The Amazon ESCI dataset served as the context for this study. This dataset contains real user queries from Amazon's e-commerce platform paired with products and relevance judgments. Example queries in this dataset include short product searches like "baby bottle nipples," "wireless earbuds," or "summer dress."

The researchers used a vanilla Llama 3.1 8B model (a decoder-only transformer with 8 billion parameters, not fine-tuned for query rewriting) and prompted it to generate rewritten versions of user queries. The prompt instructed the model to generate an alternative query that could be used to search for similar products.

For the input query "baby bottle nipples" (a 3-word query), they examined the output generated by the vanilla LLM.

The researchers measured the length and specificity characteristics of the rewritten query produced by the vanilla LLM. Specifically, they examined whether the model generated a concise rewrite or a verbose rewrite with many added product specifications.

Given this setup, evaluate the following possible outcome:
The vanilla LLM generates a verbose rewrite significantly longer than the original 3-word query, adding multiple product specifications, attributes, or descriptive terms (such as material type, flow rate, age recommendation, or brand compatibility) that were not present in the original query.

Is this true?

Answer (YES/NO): YES